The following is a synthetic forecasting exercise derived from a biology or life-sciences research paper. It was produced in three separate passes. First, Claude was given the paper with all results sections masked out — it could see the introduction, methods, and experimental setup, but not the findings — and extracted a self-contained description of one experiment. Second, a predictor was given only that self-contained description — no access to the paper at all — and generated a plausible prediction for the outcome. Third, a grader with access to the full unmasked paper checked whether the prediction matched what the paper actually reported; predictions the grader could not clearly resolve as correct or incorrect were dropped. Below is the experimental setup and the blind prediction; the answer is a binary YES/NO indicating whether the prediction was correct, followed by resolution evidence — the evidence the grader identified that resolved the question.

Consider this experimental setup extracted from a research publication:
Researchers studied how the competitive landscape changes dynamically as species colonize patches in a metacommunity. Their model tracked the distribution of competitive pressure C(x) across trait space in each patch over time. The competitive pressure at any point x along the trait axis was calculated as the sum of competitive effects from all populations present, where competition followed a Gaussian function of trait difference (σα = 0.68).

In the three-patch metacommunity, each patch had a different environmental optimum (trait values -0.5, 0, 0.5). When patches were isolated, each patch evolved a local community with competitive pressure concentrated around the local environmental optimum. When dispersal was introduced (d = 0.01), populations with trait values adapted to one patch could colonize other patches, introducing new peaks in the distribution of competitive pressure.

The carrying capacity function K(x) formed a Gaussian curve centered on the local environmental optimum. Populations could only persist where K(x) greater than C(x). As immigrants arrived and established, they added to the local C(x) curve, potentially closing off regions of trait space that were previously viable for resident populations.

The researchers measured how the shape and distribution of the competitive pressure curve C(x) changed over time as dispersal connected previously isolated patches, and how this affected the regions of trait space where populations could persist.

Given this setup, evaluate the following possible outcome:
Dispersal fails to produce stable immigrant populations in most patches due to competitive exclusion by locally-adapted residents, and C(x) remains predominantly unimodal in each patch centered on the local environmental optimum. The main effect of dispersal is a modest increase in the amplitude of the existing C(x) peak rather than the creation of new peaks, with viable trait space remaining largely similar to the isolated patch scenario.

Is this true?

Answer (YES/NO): NO